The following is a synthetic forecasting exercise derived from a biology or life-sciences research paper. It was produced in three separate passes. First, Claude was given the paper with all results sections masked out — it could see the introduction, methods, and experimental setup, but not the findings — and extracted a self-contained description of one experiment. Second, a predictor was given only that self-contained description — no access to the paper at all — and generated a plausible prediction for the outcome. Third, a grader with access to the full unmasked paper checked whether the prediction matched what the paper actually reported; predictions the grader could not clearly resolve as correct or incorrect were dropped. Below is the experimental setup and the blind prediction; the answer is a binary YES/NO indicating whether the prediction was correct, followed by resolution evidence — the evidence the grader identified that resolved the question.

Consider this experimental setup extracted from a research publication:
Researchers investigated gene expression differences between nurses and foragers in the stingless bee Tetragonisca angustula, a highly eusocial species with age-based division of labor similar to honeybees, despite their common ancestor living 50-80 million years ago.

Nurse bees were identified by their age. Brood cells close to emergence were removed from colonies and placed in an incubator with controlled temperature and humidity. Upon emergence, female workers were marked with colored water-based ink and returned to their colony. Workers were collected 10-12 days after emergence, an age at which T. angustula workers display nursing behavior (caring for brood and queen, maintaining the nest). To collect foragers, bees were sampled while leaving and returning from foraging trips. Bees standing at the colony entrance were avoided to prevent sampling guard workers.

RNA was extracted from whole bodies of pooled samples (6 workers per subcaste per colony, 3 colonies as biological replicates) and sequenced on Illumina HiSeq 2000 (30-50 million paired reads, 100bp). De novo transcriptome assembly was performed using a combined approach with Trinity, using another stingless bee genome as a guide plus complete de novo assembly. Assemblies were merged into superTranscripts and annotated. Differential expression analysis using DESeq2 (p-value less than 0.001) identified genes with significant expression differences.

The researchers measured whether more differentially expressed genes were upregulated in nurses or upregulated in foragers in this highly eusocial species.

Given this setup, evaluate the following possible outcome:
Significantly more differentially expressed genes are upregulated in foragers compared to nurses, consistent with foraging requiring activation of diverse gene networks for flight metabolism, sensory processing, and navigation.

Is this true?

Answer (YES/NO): NO